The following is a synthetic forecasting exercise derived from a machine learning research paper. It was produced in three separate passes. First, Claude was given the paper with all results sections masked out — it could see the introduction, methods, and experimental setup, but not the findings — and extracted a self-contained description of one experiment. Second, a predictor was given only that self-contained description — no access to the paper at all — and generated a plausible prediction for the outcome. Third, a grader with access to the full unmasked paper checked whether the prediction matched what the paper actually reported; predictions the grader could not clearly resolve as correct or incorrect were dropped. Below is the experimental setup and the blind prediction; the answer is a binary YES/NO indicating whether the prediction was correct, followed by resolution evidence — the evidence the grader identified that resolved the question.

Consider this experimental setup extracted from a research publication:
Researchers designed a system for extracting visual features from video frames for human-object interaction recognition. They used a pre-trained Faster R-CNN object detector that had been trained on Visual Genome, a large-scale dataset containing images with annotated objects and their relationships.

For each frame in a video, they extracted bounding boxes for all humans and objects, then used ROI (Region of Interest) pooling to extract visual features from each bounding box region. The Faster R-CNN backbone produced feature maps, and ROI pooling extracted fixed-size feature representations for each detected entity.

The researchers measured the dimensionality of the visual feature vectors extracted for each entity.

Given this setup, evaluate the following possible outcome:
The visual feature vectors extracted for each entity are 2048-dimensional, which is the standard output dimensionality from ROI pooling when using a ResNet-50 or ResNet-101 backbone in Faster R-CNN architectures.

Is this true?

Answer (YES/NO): YES